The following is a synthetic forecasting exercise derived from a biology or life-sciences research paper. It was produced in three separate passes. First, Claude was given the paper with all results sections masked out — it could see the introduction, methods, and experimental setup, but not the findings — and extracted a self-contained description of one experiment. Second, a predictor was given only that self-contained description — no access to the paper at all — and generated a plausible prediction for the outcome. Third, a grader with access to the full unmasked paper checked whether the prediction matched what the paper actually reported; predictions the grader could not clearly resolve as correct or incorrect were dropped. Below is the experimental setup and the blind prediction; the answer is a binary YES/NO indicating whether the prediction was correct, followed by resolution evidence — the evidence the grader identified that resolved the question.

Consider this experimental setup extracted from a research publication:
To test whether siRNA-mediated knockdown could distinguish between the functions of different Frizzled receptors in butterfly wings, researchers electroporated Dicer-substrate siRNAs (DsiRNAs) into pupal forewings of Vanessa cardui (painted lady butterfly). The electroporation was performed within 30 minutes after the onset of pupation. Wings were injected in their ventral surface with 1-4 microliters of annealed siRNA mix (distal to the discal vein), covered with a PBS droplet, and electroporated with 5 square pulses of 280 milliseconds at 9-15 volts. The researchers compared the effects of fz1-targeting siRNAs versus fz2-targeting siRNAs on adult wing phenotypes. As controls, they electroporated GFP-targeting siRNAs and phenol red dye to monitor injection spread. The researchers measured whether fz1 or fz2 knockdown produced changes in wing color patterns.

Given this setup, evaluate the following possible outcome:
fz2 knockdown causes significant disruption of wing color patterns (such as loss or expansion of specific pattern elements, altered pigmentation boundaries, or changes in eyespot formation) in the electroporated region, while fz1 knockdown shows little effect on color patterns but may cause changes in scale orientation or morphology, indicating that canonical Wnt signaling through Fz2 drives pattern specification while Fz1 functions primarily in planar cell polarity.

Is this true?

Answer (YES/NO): YES